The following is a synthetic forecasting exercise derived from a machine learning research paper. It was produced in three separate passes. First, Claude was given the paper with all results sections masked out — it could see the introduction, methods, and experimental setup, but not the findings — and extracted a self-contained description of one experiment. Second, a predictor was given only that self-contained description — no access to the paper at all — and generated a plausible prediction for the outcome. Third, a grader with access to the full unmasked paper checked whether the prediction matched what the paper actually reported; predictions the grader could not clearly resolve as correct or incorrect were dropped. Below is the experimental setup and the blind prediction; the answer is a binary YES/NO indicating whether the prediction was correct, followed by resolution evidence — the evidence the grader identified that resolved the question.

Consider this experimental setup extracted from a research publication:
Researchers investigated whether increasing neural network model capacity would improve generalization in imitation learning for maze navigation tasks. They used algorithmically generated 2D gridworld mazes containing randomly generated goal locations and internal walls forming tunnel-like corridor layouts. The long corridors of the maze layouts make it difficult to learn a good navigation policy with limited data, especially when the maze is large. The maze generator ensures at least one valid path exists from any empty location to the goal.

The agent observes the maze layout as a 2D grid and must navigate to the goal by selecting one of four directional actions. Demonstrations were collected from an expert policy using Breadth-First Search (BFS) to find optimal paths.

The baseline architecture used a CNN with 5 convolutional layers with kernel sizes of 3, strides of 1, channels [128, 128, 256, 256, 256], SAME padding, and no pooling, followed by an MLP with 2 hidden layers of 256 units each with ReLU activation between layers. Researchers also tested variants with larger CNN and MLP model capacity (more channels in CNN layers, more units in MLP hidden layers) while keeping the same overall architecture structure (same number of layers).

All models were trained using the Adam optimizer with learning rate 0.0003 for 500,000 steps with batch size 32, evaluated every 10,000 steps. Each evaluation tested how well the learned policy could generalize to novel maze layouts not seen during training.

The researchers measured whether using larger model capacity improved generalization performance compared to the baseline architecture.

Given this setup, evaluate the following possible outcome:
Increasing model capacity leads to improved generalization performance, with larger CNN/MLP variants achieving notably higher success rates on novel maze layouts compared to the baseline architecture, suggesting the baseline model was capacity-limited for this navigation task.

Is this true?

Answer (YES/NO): NO